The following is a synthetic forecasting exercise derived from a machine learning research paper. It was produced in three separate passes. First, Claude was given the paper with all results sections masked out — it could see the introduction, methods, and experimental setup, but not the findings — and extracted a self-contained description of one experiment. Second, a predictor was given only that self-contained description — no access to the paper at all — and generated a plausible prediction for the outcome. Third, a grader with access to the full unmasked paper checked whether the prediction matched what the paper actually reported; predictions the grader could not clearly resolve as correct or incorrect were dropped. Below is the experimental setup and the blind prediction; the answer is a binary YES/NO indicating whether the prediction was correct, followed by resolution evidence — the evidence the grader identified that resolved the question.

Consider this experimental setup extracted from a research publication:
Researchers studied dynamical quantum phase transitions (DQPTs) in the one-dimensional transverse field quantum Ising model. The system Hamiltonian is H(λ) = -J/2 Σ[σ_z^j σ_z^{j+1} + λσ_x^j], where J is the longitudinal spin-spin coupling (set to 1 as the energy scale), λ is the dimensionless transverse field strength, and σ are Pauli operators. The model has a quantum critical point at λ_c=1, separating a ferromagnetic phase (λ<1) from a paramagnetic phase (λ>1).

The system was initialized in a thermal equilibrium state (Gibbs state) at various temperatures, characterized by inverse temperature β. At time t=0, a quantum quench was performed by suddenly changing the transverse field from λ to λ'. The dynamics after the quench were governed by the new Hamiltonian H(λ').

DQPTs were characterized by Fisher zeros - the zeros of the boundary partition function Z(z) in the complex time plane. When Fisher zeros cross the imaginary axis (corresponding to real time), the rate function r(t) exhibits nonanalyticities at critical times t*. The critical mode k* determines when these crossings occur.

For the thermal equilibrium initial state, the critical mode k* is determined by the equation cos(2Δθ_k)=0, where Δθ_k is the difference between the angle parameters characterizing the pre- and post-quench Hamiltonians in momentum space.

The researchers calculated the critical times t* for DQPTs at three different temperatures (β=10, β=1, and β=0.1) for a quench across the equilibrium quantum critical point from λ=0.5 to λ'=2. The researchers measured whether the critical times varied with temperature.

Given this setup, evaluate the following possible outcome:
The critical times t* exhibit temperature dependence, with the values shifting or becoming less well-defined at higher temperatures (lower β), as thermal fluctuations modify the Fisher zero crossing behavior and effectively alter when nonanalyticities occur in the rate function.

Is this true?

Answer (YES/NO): NO